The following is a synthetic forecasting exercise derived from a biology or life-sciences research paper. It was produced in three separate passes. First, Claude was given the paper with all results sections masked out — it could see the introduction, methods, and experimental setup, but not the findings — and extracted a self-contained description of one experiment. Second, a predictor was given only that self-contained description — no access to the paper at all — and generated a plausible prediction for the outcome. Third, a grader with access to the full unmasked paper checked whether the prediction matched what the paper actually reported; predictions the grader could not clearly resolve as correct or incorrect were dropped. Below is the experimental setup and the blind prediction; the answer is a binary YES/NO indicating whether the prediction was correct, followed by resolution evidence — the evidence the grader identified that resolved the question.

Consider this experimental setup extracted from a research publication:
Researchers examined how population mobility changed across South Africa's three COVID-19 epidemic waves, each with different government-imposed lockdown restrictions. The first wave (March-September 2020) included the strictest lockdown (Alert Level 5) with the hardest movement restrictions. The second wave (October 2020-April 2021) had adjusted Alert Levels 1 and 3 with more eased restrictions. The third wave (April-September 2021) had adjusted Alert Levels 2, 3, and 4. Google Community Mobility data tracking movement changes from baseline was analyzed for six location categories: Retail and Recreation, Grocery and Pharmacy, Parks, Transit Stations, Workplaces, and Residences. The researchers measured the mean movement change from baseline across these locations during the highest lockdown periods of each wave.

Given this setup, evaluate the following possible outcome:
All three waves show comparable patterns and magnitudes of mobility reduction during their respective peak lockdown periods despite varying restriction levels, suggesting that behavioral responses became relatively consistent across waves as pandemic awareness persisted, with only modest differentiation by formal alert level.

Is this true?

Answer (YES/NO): NO